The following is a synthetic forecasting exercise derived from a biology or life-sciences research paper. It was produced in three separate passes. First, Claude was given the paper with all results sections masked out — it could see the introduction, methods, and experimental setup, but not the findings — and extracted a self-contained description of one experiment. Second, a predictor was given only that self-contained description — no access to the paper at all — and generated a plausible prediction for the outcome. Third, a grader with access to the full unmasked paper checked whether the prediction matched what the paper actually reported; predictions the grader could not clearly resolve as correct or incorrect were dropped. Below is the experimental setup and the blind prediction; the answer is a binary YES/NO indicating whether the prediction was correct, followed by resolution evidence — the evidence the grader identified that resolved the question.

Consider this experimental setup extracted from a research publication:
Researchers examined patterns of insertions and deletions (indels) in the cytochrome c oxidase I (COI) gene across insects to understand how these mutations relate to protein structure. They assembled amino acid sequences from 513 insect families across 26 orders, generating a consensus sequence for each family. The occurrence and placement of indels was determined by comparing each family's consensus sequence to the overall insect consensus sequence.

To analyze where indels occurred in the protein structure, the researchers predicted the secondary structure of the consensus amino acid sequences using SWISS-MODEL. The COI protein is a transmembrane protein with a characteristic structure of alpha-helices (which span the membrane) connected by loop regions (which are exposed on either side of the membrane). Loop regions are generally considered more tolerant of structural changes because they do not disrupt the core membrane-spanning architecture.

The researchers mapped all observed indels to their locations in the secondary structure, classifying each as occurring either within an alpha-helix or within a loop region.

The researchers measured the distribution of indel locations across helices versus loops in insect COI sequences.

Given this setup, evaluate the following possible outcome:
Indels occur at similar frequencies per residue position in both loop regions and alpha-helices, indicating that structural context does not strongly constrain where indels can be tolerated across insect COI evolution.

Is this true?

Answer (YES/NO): NO